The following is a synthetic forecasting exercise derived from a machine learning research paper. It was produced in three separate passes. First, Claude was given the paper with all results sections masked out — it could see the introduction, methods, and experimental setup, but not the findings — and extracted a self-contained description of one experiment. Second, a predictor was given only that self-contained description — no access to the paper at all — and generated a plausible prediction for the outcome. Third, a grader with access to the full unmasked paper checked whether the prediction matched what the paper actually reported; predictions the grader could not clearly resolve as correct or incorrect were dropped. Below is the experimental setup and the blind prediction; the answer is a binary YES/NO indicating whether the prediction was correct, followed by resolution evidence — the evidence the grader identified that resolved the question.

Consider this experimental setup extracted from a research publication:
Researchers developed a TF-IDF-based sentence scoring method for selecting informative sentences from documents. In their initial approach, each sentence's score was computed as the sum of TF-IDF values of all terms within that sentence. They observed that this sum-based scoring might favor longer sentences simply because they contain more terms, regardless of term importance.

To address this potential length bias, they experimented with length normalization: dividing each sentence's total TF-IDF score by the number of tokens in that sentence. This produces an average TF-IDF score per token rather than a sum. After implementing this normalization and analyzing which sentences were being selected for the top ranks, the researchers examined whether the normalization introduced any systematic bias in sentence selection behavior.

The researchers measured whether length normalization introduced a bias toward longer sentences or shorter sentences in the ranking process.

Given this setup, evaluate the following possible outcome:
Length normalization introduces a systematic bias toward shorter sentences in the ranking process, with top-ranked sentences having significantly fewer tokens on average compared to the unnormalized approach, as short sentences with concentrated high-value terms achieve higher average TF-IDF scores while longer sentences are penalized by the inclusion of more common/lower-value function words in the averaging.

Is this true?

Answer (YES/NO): YES